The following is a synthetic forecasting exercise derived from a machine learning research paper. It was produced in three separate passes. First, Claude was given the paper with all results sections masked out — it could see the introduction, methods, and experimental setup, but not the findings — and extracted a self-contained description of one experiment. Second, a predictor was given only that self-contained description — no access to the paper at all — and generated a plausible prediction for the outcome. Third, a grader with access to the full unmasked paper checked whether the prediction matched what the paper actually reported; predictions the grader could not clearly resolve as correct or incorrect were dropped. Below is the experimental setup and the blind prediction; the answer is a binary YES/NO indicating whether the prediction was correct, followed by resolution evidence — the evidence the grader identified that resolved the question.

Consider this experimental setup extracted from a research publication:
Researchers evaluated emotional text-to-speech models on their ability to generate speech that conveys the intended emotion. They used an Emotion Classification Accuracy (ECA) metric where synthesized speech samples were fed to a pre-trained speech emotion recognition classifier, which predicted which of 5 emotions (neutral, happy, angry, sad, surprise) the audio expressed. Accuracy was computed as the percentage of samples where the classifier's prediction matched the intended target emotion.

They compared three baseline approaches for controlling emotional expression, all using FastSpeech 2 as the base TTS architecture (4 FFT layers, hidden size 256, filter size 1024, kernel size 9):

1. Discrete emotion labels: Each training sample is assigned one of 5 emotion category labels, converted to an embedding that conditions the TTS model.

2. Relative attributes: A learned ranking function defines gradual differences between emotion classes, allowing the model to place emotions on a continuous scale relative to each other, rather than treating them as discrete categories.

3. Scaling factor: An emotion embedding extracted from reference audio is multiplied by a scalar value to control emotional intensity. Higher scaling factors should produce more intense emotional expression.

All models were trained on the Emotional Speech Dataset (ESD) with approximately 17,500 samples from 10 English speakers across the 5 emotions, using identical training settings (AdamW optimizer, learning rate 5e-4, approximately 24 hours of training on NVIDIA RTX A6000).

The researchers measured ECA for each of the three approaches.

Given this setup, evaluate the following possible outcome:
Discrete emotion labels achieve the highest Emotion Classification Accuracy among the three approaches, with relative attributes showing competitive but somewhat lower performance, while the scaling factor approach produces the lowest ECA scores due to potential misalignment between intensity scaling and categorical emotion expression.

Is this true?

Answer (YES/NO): YES